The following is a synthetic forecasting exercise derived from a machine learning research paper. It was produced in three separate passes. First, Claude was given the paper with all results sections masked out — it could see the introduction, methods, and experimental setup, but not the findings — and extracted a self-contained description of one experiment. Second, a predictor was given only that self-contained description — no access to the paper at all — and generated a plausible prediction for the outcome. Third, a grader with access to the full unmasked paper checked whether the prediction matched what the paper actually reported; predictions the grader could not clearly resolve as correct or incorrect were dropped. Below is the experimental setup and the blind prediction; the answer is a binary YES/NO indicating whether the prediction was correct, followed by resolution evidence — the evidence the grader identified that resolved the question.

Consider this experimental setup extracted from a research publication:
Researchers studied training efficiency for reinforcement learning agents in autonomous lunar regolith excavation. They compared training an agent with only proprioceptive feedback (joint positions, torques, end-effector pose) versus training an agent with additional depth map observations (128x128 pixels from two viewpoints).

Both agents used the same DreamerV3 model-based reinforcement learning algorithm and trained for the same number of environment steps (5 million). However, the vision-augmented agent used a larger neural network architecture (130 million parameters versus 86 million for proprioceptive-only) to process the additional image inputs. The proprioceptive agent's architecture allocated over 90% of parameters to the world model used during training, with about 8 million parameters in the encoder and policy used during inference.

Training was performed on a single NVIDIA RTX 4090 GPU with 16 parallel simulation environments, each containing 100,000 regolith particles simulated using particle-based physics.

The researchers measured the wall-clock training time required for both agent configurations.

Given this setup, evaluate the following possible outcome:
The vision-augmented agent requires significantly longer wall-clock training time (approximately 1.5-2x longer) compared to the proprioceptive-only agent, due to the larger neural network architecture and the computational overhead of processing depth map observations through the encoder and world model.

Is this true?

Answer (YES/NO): NO